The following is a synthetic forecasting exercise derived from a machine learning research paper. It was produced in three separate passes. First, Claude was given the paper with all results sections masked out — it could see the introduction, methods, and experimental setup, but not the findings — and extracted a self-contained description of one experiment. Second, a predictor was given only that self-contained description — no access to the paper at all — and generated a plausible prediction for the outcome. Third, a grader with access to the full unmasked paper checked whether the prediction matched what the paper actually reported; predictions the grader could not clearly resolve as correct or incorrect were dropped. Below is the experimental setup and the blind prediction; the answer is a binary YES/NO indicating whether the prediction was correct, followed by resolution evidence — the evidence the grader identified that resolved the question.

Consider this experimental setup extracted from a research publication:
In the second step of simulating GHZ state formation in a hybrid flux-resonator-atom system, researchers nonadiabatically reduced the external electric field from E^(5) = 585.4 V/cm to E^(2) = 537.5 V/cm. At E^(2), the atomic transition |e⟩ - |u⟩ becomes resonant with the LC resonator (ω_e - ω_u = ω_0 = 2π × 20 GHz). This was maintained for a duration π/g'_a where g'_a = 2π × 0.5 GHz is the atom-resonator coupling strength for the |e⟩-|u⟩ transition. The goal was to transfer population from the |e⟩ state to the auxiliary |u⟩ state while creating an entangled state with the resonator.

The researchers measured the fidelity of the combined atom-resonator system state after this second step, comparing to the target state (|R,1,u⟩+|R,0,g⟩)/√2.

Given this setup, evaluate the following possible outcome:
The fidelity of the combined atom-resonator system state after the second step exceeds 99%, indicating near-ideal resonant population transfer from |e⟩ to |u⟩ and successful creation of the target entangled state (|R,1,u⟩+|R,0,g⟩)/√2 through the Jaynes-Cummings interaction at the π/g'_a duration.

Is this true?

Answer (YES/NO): NO